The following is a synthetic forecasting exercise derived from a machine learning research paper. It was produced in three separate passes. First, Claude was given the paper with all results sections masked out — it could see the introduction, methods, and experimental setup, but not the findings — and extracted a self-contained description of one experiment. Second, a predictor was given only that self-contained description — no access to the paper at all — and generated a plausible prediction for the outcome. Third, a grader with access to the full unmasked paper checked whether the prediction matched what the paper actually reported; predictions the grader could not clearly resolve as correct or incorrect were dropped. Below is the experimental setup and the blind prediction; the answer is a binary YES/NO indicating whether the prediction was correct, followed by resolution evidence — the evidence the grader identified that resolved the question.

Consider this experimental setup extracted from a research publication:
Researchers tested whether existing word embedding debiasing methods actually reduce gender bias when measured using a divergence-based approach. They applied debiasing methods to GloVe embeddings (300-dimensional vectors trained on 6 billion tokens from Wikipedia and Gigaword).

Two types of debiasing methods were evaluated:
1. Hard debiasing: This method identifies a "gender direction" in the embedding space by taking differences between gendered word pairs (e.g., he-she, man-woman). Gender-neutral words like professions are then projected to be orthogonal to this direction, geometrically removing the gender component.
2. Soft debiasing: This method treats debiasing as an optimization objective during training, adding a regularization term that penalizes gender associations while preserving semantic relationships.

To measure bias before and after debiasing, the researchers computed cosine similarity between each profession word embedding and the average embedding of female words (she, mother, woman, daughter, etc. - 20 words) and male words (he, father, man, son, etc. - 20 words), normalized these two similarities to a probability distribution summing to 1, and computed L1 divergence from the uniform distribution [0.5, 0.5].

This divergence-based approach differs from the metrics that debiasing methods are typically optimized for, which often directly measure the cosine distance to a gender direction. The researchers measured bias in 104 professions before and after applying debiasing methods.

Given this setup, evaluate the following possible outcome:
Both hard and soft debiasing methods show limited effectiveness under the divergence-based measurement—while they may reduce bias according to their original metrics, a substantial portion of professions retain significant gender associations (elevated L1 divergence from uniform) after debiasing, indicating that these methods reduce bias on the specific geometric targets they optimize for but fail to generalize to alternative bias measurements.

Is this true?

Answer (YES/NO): NO